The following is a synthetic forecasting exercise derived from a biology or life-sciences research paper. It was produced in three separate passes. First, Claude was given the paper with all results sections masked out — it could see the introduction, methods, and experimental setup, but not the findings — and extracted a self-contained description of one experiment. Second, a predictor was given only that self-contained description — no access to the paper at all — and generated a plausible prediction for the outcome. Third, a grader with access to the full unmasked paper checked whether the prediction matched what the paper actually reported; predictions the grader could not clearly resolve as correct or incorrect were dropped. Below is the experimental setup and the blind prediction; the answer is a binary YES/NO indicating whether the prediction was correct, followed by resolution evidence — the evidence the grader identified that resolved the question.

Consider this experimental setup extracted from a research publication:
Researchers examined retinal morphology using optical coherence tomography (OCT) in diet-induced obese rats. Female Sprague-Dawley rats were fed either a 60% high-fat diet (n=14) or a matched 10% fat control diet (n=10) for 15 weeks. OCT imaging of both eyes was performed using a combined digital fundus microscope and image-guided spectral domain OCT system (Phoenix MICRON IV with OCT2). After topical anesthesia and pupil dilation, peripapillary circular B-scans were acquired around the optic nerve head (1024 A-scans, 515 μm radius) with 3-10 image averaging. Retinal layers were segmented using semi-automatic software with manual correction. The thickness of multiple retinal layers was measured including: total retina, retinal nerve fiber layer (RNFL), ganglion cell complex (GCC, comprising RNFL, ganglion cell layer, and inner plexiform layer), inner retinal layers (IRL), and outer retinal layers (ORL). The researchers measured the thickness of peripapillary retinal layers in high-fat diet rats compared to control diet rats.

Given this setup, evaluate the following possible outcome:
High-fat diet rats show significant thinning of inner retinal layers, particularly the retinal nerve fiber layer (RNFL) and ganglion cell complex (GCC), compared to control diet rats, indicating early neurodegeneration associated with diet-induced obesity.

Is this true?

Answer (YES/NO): NO